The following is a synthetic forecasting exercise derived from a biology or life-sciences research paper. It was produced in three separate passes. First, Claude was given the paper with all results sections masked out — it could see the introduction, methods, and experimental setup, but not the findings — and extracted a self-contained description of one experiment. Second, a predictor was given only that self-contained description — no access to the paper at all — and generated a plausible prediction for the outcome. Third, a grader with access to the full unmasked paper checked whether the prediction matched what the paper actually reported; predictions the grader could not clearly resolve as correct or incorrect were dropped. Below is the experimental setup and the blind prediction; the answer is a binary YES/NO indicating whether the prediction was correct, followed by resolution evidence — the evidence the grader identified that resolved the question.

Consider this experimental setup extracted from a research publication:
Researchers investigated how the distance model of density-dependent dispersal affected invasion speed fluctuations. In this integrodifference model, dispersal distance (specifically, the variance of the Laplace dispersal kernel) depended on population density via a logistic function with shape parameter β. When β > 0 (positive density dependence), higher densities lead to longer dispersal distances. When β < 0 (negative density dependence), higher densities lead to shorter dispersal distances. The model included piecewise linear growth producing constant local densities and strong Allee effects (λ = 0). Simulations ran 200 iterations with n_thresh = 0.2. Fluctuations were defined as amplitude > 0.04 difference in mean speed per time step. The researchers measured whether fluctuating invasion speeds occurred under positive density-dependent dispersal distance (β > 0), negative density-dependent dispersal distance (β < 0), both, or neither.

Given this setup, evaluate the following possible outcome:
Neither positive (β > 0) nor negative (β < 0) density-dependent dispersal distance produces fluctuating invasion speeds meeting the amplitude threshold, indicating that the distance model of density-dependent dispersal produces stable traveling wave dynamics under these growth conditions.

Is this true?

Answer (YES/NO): NO